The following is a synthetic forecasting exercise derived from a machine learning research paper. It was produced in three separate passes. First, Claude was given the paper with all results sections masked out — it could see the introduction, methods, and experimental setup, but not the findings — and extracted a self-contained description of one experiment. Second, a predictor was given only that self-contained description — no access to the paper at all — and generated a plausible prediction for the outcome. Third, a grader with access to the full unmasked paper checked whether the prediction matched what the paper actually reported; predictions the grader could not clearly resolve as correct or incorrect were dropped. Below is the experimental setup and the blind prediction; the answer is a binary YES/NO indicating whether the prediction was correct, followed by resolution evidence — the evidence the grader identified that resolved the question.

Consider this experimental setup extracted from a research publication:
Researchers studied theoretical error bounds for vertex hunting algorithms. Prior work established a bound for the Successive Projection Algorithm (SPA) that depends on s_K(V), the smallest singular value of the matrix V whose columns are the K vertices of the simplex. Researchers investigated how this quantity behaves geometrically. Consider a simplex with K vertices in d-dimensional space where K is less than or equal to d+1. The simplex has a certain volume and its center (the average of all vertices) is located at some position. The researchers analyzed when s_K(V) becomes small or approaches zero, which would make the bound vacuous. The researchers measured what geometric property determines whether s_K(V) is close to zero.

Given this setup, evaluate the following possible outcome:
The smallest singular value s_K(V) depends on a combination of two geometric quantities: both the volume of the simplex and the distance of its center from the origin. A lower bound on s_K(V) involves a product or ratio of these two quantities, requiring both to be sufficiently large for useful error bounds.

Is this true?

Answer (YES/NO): NO